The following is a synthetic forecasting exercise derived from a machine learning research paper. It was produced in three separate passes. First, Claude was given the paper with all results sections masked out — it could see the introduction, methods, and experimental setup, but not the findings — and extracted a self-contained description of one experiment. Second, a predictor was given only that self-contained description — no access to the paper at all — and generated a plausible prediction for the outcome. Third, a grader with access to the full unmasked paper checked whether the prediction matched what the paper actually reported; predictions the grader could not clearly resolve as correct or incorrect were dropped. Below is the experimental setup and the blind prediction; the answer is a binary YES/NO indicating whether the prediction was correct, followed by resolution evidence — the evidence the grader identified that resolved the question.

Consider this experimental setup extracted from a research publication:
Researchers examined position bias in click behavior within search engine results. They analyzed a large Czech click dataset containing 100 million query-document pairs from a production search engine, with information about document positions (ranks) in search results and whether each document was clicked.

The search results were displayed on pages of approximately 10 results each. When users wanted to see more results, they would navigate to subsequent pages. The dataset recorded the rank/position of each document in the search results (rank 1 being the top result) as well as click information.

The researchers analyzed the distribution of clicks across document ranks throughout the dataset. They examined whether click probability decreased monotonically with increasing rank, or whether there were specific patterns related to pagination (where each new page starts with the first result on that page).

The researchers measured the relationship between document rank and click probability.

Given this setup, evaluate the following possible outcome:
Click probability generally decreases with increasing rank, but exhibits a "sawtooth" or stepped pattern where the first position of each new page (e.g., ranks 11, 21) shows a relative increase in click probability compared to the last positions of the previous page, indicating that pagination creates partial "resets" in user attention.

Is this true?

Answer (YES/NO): YES